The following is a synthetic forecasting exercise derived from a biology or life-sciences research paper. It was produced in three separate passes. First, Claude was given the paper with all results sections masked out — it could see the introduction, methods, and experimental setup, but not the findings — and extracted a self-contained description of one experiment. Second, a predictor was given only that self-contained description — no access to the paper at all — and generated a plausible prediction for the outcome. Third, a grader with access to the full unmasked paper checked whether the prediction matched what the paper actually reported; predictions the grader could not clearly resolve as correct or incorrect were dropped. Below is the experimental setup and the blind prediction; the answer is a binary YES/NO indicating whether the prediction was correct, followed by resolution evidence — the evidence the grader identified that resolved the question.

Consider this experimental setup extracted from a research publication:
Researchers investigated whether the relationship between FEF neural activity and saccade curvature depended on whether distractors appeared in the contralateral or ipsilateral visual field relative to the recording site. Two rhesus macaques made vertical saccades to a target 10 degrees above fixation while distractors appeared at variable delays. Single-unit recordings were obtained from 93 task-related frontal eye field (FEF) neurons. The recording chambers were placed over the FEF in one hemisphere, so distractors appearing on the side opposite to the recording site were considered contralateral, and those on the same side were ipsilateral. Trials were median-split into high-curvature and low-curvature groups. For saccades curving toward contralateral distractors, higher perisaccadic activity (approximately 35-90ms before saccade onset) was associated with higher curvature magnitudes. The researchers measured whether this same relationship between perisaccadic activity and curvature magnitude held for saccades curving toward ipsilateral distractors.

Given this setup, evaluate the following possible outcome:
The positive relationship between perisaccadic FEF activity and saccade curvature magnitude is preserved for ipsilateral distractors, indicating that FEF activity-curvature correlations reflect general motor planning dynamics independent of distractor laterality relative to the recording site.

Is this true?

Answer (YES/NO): YES